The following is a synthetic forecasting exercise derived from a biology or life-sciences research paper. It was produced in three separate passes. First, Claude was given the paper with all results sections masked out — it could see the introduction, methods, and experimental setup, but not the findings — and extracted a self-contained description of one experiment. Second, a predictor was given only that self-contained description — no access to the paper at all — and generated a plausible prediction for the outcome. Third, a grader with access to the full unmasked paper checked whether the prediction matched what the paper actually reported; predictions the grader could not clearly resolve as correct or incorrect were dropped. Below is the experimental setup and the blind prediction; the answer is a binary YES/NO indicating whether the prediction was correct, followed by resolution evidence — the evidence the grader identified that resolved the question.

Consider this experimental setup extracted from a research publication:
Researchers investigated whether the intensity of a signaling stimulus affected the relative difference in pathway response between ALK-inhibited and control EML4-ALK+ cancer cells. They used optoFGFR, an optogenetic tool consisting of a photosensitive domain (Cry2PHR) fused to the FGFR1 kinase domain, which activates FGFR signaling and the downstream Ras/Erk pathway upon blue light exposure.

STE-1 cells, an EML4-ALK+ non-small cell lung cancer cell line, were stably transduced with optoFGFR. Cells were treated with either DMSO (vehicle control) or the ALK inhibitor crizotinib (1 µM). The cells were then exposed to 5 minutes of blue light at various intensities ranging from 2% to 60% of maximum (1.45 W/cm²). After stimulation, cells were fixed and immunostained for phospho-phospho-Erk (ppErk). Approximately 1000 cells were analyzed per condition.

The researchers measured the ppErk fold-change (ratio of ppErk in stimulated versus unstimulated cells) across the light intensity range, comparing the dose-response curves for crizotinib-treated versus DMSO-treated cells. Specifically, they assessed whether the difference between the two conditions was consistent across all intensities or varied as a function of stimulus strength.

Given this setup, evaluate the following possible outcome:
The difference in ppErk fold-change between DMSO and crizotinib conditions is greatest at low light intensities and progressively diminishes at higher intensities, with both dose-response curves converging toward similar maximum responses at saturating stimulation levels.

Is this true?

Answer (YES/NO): NO